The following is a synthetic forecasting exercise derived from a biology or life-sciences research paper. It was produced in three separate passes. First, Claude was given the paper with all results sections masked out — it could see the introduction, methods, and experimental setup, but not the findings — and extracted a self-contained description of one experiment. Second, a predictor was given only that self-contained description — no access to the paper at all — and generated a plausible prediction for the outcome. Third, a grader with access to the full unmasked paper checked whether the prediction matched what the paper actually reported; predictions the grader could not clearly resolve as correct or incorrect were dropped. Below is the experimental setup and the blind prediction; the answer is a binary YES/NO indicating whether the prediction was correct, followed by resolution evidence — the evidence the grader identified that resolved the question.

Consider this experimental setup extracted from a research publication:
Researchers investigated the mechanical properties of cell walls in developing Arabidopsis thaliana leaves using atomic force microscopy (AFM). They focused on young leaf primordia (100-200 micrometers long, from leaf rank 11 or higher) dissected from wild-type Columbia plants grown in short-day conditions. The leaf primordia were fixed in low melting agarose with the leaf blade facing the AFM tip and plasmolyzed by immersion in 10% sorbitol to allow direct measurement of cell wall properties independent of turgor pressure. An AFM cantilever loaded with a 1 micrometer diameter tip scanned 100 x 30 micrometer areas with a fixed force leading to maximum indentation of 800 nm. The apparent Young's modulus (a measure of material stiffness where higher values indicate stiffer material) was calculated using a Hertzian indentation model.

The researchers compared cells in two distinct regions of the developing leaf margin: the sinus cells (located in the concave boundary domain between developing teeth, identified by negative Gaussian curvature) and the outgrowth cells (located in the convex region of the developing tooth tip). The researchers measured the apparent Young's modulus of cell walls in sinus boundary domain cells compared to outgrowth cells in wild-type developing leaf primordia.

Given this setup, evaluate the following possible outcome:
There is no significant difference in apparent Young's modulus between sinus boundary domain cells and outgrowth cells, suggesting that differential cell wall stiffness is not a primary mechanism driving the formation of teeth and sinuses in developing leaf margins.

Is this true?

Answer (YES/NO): NO